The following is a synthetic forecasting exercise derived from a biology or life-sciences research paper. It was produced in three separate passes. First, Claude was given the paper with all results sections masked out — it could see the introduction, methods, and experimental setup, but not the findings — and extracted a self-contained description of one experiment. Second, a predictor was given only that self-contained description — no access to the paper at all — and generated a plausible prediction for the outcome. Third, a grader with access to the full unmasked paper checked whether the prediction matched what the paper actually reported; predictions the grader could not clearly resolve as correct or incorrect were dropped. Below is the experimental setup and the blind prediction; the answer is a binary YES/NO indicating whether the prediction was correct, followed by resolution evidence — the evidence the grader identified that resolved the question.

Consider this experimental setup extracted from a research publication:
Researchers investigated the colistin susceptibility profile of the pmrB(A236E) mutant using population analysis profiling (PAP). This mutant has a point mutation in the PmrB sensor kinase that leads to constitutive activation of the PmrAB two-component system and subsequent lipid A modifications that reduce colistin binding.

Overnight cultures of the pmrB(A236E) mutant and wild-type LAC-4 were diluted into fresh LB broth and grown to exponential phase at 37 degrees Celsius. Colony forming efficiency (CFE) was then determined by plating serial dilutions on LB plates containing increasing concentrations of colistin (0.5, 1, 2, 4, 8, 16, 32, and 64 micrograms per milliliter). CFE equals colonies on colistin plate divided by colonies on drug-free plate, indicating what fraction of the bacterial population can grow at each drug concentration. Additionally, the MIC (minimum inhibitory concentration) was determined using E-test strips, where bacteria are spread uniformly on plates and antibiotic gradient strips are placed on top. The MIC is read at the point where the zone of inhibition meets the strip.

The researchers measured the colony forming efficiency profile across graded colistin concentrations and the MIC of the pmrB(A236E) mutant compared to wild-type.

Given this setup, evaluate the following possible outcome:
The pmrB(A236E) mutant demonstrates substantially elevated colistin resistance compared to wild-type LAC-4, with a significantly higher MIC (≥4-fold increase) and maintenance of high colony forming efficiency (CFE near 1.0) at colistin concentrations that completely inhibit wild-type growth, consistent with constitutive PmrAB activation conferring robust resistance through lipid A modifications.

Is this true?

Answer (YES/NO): NO